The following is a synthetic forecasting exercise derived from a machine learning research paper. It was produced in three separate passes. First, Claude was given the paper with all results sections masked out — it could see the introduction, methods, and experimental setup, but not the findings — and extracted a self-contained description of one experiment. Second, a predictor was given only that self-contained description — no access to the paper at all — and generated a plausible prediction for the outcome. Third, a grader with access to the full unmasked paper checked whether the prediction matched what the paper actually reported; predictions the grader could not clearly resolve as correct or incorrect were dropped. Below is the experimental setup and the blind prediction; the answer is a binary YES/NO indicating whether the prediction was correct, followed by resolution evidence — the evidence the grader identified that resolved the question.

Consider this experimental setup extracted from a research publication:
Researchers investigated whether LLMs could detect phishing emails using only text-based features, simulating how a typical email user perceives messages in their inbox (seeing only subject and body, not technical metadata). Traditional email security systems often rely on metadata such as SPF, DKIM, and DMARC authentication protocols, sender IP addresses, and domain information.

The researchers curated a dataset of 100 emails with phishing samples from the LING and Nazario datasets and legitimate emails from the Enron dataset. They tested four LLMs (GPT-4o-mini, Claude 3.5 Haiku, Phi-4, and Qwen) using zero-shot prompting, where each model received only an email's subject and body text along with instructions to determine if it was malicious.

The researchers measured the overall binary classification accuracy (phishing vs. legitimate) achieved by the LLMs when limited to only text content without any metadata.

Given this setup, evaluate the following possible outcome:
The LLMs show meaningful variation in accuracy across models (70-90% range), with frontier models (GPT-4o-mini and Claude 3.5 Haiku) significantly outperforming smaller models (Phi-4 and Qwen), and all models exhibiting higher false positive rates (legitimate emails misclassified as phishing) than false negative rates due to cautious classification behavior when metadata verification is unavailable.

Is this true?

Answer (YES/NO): NO